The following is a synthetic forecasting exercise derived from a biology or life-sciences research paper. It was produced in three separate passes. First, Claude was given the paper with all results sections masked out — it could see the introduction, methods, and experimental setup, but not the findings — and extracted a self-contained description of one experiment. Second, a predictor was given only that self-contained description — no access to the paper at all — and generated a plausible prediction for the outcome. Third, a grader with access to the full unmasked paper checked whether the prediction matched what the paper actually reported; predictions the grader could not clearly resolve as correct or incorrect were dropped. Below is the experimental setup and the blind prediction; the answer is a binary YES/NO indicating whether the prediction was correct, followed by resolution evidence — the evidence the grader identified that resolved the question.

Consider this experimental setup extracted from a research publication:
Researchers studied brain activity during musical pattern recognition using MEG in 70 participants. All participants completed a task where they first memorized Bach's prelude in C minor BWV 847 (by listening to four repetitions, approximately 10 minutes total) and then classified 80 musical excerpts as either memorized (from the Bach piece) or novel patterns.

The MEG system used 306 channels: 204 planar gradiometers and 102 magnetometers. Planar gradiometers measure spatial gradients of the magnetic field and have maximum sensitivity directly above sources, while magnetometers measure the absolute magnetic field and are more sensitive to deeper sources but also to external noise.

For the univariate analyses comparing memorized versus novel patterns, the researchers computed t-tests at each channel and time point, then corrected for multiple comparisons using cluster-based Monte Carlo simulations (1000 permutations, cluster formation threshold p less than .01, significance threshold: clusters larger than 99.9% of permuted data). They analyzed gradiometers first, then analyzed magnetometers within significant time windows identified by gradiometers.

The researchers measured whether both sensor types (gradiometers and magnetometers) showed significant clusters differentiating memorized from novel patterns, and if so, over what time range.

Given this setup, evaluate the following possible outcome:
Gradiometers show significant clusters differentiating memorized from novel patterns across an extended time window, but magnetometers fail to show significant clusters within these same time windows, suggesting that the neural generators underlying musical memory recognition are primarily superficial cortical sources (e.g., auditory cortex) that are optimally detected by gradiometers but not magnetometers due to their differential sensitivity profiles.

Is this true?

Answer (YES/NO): NO